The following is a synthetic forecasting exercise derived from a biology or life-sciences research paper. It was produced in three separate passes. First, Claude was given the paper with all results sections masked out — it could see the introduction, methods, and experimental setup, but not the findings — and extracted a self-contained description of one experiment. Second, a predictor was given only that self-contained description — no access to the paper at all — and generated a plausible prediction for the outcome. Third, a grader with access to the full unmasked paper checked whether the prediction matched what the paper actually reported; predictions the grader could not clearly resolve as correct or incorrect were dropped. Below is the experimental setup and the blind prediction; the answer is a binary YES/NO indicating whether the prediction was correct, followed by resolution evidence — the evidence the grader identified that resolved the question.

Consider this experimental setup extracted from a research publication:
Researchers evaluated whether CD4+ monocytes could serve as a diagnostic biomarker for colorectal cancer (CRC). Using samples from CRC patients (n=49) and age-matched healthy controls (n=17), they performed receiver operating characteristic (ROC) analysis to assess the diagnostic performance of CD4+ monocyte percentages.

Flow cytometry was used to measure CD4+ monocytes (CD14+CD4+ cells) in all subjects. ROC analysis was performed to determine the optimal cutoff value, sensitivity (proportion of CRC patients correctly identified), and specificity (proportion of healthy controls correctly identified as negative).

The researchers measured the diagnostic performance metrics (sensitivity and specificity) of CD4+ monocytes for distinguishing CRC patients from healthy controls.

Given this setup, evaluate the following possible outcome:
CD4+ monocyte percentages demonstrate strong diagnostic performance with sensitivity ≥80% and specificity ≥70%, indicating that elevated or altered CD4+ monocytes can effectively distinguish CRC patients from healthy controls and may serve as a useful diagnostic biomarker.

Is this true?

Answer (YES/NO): NO